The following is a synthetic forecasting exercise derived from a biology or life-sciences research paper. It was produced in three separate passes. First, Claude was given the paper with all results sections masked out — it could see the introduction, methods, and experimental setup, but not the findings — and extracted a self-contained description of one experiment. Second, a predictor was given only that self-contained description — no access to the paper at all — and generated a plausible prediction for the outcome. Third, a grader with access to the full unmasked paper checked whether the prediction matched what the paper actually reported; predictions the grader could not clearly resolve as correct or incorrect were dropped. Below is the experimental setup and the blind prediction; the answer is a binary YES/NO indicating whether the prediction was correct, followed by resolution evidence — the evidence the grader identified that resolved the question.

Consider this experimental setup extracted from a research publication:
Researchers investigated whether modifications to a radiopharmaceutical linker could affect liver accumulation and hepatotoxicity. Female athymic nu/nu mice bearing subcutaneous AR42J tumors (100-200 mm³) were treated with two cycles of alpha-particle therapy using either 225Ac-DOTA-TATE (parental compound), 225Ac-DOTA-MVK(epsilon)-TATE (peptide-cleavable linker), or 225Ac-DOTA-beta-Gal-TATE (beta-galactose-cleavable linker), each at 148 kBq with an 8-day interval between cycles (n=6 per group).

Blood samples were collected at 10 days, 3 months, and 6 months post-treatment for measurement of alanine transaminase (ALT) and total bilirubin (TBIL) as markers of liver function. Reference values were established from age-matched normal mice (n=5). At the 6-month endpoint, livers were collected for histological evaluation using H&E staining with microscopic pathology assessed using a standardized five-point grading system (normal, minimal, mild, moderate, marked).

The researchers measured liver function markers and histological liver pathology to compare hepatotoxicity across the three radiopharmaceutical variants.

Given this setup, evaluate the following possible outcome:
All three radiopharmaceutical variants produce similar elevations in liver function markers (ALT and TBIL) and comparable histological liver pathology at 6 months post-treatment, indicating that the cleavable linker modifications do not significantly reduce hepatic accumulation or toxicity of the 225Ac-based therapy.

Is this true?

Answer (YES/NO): NO